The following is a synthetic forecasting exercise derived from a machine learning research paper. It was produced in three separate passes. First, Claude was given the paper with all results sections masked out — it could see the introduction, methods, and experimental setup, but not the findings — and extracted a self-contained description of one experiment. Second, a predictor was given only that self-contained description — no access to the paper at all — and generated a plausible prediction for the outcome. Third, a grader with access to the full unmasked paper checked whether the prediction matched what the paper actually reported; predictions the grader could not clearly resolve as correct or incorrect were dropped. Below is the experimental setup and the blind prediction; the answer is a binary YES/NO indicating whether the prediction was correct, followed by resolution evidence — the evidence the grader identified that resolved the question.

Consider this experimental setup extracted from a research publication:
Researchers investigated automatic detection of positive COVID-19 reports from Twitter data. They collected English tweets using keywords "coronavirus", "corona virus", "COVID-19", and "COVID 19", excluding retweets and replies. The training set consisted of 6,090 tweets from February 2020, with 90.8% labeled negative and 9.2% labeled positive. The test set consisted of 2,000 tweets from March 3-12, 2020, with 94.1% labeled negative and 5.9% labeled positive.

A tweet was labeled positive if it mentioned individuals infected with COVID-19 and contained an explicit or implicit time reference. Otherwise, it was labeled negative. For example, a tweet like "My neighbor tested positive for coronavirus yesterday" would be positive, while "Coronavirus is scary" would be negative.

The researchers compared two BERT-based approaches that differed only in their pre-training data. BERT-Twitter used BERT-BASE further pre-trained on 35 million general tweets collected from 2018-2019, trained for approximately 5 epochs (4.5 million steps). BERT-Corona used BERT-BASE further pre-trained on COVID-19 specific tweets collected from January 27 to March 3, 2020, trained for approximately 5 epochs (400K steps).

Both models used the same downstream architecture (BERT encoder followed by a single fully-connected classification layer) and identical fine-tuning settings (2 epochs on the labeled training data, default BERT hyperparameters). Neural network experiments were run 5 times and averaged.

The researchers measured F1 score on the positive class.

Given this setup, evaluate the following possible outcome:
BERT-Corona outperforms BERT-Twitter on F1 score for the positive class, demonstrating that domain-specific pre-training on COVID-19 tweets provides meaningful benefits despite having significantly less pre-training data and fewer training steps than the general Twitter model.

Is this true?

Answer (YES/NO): YES